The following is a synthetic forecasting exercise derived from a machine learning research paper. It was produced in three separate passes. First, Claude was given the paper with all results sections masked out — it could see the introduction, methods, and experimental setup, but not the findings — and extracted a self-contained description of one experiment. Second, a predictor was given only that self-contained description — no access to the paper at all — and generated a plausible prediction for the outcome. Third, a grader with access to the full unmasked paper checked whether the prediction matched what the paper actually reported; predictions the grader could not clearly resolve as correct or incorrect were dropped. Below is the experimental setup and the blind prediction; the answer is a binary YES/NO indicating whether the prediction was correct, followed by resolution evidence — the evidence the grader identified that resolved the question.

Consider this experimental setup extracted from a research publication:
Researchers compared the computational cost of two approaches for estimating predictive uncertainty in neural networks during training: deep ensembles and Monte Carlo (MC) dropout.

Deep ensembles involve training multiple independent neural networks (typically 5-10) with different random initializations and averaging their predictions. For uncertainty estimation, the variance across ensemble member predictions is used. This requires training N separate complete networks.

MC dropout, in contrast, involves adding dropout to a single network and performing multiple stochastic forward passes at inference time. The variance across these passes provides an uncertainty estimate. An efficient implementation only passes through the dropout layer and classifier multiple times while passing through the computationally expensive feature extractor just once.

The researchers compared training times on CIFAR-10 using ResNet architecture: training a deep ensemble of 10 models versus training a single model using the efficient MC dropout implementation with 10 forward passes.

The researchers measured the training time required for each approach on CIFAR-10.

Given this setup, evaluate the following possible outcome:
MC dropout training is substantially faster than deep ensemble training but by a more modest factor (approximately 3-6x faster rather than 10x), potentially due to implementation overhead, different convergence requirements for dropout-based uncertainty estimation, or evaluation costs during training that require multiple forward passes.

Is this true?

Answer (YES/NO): NO